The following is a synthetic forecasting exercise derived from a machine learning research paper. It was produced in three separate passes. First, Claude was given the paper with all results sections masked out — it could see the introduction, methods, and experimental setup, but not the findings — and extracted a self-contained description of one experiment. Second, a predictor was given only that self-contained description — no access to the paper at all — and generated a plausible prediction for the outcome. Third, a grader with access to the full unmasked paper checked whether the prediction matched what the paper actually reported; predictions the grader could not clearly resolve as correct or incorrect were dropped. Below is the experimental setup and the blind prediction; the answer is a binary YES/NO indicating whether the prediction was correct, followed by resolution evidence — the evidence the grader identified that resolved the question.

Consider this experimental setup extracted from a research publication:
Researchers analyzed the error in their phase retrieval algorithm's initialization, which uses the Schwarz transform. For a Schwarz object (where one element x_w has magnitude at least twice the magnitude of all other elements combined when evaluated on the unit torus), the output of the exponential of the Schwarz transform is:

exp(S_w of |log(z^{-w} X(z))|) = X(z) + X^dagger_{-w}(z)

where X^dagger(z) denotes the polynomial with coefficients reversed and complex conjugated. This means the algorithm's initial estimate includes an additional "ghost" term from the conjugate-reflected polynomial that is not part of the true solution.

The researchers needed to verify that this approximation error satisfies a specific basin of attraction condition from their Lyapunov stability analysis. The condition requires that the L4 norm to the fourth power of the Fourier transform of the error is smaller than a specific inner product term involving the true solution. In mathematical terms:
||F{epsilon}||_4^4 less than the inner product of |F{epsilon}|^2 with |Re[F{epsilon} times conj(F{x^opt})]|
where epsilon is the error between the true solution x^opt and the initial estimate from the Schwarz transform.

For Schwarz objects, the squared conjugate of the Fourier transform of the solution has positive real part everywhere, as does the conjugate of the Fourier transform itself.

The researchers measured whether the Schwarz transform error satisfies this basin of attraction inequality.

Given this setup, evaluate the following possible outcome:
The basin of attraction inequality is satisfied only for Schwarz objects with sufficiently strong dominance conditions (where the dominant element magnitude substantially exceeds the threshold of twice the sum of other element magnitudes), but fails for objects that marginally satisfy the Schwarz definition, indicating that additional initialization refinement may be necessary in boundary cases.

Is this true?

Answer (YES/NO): NO